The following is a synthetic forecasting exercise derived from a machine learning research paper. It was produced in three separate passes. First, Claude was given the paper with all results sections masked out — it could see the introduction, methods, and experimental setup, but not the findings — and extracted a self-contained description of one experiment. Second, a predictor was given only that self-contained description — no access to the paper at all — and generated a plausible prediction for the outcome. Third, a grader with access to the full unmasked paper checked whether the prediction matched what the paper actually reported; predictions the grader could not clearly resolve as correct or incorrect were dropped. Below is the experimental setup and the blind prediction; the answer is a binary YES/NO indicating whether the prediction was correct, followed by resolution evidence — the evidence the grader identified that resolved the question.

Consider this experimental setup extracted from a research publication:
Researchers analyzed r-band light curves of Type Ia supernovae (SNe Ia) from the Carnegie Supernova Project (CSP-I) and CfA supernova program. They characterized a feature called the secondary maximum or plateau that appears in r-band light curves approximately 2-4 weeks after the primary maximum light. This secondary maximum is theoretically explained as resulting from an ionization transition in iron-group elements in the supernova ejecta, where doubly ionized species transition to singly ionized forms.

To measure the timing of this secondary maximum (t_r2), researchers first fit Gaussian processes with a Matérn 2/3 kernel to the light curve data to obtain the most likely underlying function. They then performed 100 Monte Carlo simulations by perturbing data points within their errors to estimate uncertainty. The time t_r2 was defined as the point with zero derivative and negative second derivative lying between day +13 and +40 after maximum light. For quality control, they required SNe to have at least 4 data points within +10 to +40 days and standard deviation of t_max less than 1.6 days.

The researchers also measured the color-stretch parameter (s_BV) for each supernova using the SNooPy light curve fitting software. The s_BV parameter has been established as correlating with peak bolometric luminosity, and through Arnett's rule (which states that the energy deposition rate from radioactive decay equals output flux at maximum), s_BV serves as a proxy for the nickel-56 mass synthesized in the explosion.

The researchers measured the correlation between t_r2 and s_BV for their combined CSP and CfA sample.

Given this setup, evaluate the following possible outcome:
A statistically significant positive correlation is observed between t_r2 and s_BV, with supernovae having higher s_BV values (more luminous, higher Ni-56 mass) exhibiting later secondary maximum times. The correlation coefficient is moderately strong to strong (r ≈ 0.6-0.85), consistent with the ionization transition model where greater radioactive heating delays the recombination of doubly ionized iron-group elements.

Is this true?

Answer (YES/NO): YES